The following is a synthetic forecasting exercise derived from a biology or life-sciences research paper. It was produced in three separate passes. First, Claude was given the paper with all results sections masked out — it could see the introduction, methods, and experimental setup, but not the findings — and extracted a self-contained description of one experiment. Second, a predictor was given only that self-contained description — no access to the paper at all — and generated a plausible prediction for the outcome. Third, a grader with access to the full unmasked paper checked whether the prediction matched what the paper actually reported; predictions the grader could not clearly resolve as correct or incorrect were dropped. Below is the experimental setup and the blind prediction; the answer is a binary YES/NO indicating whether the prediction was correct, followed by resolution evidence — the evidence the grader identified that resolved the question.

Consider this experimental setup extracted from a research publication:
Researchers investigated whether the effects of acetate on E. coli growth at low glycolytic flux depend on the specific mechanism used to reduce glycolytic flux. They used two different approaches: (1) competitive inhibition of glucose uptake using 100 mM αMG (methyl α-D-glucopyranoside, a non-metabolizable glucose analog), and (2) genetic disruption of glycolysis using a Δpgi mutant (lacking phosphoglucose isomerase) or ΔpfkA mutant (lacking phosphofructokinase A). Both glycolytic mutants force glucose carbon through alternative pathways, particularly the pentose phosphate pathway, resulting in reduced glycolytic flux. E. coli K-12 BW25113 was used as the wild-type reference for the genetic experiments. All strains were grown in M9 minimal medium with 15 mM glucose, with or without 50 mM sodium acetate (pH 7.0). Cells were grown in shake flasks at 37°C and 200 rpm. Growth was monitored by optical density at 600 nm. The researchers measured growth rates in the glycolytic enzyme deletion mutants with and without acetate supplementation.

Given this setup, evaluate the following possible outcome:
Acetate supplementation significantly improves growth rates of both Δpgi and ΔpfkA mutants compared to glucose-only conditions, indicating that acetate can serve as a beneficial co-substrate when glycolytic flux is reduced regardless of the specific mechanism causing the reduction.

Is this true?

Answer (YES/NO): YES